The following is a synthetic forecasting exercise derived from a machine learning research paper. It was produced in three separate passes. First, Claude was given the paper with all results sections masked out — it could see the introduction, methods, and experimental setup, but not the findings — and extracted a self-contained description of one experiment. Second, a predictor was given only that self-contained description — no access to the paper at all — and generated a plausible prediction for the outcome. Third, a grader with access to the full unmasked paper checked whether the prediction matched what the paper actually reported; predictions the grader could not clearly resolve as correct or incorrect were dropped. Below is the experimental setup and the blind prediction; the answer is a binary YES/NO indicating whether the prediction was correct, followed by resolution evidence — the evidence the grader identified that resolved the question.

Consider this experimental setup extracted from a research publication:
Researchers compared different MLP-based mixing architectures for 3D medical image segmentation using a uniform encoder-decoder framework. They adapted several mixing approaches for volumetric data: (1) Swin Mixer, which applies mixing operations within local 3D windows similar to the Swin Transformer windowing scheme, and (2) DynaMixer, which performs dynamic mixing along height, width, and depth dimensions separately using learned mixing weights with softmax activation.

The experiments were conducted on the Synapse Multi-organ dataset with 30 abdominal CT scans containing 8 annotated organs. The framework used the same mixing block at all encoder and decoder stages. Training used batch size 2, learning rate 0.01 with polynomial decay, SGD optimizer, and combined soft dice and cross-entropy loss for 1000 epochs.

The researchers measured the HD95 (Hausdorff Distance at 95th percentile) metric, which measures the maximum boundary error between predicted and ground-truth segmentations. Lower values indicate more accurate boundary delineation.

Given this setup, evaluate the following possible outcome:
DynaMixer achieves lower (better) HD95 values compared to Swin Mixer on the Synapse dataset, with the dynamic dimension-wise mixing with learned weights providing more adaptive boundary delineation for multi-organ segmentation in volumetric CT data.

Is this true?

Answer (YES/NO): NO